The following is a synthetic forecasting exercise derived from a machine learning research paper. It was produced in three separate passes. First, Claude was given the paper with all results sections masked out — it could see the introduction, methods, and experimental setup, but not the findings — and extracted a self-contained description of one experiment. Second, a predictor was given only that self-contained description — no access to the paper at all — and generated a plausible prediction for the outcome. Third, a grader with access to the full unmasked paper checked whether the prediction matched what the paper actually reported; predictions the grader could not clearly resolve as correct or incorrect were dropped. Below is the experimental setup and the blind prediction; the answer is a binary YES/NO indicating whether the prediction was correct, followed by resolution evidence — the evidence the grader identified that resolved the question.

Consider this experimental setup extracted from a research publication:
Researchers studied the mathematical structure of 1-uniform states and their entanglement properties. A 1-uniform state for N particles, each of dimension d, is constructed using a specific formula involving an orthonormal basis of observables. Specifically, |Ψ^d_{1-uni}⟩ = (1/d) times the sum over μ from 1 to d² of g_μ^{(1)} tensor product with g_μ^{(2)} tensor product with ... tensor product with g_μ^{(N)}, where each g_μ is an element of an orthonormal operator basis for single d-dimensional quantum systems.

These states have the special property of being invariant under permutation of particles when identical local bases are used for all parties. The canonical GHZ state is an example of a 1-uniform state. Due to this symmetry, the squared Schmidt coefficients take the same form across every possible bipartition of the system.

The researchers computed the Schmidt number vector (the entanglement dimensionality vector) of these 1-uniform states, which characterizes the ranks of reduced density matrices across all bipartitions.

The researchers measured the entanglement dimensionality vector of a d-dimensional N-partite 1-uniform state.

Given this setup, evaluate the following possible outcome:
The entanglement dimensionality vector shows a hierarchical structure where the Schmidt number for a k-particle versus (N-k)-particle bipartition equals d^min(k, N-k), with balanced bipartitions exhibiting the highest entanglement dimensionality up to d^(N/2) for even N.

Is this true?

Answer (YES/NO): NO